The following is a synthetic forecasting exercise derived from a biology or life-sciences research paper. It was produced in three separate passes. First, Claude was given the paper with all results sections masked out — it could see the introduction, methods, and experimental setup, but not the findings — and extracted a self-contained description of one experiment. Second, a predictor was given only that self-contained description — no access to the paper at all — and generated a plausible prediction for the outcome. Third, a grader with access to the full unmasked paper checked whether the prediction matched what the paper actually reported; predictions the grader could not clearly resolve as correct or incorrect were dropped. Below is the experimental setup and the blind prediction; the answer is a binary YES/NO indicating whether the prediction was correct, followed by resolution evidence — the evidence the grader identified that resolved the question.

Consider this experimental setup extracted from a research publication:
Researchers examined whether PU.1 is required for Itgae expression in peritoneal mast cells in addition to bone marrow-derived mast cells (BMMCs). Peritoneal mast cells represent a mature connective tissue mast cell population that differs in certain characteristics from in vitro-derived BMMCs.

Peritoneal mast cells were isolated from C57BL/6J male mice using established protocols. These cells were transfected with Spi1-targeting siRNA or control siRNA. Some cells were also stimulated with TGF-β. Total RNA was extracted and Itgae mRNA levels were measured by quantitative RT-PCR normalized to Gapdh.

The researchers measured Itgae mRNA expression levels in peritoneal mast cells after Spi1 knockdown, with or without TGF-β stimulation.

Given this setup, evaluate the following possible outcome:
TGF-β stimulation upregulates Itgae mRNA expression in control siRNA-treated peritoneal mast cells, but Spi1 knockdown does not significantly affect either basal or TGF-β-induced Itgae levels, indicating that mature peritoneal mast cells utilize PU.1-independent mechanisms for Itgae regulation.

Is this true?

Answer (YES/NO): NO